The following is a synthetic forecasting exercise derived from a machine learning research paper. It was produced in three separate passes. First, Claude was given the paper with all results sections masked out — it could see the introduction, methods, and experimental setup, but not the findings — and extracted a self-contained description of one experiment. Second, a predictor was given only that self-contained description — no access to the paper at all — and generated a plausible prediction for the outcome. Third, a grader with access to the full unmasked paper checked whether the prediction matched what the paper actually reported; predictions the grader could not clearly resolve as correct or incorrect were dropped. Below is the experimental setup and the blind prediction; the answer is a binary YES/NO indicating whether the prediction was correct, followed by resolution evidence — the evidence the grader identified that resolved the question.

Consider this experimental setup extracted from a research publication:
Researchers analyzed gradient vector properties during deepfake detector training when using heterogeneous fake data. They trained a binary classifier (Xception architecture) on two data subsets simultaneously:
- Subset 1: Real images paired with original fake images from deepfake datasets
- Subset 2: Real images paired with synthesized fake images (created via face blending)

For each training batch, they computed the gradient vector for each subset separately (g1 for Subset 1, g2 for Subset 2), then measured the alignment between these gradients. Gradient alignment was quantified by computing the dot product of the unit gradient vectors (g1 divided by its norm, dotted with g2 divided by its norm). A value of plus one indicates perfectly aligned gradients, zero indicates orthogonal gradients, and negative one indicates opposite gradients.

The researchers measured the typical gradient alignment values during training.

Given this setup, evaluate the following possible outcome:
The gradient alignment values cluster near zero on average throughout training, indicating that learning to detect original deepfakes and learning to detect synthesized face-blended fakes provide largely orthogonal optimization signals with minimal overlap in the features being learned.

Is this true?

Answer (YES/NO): NO